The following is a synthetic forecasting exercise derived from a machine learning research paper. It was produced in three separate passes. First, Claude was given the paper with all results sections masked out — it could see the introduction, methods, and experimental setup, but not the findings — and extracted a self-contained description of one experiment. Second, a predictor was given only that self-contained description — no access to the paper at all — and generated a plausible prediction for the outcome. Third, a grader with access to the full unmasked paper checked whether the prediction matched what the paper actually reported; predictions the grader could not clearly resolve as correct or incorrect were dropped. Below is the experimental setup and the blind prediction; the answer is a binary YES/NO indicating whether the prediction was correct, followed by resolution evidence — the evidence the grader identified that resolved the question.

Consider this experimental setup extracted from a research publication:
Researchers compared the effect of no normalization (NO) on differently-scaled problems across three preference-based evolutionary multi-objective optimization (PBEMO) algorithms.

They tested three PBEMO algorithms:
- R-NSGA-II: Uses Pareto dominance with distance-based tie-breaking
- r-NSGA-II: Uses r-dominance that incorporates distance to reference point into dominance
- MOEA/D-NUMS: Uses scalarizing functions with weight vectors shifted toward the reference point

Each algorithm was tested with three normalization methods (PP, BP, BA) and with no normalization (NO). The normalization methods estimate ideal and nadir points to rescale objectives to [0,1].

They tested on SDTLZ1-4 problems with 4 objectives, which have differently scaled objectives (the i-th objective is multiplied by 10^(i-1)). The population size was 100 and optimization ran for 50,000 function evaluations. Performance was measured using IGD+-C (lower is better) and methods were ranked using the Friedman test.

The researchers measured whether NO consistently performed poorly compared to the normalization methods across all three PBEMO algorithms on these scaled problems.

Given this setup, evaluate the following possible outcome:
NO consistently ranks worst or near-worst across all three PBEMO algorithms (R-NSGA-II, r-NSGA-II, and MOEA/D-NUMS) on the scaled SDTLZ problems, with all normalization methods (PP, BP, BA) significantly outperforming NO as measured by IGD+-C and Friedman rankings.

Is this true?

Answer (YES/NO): NO